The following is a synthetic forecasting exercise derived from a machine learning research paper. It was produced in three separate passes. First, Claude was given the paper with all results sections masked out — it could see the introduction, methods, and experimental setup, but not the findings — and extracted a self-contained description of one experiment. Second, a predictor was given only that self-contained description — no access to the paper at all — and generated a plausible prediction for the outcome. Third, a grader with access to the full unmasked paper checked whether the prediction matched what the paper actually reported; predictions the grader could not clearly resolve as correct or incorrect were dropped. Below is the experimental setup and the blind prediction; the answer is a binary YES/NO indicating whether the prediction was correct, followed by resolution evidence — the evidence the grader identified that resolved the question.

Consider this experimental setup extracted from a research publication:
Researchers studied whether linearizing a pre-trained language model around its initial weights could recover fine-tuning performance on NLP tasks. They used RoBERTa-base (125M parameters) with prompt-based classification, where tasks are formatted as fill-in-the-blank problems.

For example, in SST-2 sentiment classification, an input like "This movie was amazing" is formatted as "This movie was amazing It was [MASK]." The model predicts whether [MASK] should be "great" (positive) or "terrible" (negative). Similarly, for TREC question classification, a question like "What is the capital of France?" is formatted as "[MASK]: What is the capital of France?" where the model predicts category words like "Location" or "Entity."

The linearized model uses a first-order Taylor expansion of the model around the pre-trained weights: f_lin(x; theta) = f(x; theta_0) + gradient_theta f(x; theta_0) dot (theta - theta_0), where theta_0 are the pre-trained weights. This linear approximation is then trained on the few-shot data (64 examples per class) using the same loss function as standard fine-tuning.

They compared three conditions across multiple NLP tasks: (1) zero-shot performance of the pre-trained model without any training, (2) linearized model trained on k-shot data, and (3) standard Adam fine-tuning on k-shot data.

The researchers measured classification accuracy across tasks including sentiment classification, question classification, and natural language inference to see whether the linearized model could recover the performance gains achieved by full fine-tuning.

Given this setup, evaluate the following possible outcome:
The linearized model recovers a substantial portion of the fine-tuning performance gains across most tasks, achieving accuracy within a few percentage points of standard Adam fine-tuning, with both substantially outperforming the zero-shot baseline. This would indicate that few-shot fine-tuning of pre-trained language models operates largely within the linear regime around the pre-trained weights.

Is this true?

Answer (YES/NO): NO